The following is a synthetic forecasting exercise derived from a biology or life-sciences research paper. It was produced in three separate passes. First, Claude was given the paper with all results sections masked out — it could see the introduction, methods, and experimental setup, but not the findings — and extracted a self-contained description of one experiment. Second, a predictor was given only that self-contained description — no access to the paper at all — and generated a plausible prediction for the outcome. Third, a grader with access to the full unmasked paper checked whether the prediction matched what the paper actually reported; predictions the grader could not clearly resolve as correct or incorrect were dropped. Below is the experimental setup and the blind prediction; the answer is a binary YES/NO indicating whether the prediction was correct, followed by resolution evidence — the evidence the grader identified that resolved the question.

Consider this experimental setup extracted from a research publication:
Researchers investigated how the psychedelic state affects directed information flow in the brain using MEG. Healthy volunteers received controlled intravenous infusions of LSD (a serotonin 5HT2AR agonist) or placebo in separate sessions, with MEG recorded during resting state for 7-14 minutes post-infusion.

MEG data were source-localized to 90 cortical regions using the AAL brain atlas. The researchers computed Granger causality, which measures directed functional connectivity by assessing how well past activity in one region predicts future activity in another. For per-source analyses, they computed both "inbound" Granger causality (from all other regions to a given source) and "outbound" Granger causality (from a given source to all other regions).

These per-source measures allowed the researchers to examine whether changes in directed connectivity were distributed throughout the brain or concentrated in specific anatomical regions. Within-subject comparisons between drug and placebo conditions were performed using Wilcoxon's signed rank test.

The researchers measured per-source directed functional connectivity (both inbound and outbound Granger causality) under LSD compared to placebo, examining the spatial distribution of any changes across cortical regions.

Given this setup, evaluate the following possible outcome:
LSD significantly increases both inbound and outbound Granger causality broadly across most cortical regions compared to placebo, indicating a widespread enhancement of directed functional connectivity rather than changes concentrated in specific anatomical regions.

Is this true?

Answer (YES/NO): NO